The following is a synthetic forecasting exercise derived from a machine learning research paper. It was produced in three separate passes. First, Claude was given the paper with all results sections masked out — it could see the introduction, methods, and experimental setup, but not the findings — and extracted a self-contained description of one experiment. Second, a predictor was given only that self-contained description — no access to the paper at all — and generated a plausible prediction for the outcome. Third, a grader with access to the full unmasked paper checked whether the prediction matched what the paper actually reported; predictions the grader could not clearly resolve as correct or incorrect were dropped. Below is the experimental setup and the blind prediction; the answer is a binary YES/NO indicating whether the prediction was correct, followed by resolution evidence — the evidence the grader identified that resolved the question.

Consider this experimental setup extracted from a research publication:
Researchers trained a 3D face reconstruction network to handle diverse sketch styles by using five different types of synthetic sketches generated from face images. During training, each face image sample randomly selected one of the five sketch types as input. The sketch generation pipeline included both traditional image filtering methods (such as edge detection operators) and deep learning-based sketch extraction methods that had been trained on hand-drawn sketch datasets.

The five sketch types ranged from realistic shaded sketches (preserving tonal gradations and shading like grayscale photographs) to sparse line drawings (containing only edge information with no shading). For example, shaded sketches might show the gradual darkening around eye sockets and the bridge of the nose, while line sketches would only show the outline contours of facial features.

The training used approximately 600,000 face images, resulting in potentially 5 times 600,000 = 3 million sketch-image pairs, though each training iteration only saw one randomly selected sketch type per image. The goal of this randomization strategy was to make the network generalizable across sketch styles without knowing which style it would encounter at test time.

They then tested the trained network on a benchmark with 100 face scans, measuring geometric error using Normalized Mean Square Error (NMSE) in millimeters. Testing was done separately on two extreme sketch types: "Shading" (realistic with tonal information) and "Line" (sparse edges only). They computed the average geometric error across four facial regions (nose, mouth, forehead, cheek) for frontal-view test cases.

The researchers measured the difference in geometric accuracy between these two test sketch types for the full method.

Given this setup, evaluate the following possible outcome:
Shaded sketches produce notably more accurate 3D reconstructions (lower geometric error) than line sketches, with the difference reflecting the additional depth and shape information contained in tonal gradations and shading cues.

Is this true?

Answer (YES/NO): NO